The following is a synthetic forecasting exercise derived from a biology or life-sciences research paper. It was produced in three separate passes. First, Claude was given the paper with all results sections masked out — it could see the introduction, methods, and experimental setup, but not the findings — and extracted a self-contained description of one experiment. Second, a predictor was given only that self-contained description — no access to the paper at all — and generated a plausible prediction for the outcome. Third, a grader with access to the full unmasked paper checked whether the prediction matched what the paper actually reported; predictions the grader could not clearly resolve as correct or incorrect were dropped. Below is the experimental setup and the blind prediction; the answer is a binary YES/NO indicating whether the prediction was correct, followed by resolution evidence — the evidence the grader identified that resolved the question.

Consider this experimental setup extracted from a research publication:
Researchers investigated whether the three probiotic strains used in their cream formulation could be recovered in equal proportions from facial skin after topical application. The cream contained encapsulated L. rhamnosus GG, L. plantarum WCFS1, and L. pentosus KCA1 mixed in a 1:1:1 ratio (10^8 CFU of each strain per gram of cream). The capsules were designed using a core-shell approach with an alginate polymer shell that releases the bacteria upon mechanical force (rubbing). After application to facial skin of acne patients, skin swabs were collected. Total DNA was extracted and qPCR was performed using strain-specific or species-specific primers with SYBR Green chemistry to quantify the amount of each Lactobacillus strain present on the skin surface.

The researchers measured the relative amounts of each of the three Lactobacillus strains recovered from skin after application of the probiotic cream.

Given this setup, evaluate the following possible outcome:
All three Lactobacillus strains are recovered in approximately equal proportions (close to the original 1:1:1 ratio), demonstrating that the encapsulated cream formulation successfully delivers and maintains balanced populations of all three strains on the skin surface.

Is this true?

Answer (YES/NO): YES